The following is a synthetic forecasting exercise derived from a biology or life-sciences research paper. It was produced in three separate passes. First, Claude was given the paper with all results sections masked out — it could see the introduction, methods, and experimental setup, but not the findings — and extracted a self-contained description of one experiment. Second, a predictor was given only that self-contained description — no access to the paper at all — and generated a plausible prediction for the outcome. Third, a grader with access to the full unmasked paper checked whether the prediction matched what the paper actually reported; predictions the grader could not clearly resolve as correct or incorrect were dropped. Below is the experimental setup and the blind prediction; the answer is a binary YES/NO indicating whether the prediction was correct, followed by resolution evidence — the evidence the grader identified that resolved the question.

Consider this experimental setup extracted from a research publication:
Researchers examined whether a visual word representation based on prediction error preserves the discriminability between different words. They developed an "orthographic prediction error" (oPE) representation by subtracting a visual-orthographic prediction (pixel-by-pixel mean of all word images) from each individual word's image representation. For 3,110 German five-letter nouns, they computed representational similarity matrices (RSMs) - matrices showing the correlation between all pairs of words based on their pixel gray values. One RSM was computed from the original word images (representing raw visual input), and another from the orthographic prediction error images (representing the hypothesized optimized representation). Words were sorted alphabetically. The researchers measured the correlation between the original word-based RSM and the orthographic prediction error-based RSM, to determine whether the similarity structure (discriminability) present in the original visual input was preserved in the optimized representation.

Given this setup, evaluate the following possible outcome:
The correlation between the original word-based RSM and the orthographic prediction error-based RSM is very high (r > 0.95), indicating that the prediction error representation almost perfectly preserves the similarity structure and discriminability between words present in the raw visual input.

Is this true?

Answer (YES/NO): NO